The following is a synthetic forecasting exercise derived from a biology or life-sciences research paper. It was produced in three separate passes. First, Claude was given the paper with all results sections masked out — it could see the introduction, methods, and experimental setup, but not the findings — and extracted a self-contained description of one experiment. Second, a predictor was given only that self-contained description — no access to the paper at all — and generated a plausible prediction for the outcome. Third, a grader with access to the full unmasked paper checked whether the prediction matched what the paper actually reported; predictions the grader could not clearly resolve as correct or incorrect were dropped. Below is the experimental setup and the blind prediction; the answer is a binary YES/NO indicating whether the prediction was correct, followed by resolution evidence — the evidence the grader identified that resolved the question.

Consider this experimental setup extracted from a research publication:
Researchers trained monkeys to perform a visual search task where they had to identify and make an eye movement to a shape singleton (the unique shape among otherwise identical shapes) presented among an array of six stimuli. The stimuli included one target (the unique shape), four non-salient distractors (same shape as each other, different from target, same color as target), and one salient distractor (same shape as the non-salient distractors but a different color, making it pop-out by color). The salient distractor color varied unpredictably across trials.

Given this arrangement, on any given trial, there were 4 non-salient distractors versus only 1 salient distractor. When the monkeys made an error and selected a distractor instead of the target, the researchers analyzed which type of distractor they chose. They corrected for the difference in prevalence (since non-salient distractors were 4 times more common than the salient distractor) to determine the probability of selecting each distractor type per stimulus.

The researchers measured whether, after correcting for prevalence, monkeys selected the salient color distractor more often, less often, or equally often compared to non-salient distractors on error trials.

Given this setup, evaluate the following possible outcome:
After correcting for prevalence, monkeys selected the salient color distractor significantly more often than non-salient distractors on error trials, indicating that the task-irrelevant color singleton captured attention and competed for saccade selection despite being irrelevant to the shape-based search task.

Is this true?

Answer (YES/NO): NO